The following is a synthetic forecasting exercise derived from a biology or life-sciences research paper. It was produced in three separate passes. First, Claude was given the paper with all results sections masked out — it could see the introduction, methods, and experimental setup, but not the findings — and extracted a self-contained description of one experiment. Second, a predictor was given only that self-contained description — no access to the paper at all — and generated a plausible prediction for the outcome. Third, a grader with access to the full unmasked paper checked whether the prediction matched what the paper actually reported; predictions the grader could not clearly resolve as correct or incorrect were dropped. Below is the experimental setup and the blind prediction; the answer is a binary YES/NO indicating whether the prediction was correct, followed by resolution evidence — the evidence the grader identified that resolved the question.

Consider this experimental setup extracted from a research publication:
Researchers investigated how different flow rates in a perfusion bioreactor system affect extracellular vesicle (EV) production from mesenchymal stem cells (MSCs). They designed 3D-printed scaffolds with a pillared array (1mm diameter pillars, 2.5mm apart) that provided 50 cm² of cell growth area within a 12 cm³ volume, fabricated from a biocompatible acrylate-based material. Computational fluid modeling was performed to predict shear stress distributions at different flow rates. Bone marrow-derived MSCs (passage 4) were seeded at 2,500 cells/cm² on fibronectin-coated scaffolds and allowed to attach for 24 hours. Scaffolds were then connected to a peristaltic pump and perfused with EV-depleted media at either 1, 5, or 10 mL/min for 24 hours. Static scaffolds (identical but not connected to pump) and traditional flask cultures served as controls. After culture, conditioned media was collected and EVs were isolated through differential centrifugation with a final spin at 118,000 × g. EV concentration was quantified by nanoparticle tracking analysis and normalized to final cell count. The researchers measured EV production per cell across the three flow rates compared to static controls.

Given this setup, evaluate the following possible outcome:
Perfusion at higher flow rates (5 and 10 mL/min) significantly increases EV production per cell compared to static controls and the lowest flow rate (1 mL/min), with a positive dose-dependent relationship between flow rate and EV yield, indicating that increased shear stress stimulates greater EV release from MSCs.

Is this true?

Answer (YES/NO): NO